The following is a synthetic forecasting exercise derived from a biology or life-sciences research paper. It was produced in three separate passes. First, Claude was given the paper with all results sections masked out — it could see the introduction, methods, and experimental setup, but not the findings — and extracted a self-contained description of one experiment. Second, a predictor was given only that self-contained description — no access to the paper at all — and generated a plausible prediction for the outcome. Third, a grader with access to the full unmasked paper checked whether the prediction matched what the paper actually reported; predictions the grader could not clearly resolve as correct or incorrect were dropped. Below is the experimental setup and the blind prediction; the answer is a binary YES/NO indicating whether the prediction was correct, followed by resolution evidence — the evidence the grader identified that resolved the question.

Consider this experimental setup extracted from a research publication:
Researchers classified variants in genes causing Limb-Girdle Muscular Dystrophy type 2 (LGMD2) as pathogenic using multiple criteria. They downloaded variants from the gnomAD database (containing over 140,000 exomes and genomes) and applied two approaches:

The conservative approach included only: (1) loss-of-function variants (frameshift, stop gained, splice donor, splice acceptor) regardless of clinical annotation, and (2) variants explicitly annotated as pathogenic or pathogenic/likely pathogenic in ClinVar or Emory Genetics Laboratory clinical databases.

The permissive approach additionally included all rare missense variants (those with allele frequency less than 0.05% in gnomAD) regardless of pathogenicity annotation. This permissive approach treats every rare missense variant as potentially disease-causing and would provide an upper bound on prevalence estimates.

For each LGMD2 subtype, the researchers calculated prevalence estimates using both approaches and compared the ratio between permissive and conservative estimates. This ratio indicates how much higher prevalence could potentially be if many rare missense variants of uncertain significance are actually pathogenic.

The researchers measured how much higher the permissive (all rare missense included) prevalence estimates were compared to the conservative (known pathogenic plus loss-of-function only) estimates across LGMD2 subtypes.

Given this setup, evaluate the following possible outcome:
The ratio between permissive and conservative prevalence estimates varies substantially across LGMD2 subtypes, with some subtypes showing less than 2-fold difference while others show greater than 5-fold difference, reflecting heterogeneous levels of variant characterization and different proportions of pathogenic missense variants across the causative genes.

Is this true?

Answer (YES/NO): NO